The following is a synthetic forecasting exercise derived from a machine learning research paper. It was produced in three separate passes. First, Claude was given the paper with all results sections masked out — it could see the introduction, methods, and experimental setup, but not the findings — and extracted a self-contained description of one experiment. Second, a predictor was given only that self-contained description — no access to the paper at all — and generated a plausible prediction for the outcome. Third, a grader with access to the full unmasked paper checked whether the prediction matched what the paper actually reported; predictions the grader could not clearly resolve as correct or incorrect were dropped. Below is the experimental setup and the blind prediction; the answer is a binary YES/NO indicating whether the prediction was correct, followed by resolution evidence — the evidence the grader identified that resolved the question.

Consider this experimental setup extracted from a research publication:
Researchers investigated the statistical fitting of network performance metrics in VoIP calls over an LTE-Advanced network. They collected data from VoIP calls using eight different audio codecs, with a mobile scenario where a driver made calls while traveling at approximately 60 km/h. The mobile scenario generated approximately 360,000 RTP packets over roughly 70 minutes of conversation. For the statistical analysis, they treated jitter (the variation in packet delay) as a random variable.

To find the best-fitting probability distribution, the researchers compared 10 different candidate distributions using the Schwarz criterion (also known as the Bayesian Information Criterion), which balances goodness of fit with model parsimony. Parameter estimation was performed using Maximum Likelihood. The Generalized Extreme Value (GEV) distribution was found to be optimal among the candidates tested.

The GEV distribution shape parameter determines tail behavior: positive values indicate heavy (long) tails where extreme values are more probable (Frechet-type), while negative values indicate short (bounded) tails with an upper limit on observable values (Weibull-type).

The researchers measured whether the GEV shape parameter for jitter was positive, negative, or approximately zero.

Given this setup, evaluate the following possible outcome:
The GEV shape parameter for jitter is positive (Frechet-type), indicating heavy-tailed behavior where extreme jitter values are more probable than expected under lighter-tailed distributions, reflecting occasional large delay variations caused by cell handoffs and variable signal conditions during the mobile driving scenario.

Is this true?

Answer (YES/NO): NO